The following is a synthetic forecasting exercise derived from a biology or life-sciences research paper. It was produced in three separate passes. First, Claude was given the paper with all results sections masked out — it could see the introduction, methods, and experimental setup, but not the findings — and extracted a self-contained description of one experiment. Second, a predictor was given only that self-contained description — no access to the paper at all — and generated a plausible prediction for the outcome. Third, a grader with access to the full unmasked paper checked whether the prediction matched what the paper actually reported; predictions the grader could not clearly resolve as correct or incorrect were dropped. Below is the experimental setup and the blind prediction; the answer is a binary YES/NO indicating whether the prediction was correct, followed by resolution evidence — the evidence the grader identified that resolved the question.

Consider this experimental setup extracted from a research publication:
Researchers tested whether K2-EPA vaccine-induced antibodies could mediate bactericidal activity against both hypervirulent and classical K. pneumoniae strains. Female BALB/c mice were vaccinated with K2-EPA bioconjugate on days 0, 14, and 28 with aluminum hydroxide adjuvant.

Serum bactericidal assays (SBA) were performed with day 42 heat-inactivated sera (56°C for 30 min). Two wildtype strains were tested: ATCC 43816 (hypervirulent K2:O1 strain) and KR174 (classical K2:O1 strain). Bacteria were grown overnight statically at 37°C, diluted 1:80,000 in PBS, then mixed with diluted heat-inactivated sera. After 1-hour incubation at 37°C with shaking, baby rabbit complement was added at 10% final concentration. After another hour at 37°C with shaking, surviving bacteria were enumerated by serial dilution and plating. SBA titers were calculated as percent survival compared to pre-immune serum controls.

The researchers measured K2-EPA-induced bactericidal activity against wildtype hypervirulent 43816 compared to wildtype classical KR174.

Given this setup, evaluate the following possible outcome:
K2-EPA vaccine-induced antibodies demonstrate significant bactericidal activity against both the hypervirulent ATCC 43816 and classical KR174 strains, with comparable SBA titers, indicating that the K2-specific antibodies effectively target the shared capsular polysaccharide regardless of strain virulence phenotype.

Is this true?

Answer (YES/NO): YES